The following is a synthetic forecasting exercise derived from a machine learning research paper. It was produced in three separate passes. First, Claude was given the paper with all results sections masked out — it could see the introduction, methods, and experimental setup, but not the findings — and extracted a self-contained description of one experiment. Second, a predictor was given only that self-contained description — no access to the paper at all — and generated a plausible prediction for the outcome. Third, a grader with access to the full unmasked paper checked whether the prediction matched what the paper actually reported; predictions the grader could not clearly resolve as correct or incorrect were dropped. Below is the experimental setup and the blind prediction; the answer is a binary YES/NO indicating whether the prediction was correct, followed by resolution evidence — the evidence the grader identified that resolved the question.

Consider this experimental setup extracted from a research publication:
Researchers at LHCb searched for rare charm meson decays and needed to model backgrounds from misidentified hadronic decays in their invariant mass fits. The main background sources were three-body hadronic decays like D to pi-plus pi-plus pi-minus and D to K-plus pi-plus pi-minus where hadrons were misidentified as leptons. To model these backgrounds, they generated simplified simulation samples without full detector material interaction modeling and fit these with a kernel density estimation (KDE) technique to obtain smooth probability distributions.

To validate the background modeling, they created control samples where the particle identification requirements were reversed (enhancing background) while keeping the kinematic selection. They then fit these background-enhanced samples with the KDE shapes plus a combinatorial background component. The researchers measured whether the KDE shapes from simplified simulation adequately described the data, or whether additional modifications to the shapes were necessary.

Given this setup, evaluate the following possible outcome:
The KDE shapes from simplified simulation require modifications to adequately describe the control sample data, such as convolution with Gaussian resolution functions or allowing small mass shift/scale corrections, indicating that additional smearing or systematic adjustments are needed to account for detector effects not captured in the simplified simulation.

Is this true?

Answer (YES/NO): YES